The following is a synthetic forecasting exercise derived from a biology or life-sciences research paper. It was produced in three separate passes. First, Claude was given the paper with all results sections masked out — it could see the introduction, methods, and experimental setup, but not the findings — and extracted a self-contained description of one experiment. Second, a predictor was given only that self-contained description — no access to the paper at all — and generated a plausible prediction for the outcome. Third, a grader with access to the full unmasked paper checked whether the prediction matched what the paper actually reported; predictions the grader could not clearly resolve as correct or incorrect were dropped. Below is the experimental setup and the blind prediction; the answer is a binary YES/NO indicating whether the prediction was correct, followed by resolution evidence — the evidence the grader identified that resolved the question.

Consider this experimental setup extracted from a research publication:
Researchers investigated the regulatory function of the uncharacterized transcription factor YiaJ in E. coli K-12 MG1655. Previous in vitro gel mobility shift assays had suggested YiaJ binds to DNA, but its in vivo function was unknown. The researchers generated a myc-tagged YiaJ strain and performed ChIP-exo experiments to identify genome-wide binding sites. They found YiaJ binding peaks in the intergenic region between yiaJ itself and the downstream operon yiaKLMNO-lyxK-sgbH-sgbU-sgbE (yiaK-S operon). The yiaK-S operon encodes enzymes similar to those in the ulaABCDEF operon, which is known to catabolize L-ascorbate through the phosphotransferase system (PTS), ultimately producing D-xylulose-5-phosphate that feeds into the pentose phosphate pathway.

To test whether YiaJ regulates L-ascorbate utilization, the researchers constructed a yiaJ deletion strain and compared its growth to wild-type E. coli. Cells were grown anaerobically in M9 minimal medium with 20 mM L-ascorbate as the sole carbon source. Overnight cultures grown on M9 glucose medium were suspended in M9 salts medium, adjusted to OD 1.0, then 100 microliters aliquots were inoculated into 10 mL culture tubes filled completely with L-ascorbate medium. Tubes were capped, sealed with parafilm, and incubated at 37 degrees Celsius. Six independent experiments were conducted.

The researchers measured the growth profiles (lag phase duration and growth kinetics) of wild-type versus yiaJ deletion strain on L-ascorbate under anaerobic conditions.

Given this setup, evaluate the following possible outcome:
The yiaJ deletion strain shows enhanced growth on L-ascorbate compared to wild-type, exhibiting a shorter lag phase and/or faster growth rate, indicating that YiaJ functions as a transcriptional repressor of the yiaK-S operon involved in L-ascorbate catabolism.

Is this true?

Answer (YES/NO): YES